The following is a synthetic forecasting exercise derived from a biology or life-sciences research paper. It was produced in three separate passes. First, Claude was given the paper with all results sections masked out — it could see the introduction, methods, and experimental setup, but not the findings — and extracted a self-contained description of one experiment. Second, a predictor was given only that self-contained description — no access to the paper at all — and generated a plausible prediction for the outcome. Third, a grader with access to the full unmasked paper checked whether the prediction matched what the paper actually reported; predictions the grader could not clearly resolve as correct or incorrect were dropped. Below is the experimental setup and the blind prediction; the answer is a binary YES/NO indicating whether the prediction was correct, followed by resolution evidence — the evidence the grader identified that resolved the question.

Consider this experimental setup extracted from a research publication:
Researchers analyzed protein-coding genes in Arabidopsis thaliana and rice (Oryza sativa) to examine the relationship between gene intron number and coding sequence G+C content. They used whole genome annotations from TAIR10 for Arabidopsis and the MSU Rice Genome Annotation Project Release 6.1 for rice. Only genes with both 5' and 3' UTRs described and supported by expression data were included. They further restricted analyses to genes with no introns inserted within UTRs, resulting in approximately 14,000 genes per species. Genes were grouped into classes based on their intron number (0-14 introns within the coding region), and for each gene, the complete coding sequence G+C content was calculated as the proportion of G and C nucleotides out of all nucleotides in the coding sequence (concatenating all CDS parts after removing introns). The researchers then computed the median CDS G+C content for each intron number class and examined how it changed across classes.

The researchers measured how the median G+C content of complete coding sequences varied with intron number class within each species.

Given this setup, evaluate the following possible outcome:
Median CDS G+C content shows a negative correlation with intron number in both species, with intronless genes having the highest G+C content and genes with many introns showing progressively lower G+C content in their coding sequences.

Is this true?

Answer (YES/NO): YES